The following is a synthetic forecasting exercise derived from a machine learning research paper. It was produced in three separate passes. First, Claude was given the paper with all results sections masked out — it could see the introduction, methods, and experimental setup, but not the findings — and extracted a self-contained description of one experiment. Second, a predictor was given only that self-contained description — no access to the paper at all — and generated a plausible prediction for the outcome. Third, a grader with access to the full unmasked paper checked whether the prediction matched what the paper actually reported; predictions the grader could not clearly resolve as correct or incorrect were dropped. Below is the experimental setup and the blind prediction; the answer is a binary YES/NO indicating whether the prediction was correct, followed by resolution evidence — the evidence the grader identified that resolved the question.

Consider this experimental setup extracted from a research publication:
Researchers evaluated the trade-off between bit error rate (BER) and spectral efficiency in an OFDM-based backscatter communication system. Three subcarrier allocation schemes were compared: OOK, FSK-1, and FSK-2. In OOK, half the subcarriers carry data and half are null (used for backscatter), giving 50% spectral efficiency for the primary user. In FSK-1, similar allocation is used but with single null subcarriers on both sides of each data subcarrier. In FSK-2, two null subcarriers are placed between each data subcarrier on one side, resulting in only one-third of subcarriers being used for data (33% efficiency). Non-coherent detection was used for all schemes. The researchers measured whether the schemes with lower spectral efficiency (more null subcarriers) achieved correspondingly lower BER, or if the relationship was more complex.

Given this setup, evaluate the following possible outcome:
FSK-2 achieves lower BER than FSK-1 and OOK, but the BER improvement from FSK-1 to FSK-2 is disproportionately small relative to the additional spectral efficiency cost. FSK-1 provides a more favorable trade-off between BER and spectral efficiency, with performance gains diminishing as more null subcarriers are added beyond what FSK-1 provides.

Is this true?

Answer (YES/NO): NO